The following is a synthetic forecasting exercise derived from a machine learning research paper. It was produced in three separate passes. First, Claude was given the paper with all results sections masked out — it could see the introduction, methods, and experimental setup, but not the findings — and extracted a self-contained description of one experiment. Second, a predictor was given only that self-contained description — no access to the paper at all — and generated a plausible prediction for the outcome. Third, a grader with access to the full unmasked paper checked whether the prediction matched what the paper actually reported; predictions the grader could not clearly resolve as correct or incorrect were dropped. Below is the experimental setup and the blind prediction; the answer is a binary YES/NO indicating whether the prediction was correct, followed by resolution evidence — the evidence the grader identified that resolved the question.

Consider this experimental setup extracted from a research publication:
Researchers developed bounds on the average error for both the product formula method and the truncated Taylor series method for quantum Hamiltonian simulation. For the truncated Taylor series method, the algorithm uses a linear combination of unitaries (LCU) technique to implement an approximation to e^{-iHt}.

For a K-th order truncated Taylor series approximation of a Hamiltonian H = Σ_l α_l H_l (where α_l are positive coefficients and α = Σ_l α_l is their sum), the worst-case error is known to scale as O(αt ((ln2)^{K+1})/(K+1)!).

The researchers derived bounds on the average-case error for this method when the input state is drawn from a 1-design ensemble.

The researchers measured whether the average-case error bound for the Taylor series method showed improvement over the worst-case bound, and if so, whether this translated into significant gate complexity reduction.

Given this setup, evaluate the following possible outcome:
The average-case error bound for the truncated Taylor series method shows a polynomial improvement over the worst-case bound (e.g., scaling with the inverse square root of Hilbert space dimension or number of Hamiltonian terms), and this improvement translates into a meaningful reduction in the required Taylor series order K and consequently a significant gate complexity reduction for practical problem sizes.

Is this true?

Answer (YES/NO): NO